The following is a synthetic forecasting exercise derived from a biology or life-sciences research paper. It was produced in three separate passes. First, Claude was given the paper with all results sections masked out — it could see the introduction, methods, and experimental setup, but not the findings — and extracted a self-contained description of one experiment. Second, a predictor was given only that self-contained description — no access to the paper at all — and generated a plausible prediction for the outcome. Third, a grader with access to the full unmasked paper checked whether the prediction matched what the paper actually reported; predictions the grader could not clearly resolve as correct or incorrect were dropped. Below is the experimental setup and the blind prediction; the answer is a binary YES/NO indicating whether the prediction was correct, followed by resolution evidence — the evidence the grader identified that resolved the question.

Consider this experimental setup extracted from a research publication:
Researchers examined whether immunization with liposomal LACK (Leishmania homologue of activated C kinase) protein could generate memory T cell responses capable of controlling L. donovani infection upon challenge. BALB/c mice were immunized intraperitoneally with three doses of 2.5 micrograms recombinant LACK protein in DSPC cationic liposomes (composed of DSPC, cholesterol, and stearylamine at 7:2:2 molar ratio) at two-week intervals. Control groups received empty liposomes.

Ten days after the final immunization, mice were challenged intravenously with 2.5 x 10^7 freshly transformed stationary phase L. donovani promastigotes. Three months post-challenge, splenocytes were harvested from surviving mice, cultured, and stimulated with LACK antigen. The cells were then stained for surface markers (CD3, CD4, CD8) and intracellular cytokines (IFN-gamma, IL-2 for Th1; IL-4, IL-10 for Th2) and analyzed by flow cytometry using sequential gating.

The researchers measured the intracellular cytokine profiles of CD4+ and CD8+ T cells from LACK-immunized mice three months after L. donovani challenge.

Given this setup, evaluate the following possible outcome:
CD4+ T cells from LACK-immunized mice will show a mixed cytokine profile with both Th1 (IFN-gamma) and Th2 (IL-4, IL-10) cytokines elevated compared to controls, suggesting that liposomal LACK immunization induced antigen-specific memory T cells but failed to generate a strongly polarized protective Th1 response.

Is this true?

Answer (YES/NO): NO